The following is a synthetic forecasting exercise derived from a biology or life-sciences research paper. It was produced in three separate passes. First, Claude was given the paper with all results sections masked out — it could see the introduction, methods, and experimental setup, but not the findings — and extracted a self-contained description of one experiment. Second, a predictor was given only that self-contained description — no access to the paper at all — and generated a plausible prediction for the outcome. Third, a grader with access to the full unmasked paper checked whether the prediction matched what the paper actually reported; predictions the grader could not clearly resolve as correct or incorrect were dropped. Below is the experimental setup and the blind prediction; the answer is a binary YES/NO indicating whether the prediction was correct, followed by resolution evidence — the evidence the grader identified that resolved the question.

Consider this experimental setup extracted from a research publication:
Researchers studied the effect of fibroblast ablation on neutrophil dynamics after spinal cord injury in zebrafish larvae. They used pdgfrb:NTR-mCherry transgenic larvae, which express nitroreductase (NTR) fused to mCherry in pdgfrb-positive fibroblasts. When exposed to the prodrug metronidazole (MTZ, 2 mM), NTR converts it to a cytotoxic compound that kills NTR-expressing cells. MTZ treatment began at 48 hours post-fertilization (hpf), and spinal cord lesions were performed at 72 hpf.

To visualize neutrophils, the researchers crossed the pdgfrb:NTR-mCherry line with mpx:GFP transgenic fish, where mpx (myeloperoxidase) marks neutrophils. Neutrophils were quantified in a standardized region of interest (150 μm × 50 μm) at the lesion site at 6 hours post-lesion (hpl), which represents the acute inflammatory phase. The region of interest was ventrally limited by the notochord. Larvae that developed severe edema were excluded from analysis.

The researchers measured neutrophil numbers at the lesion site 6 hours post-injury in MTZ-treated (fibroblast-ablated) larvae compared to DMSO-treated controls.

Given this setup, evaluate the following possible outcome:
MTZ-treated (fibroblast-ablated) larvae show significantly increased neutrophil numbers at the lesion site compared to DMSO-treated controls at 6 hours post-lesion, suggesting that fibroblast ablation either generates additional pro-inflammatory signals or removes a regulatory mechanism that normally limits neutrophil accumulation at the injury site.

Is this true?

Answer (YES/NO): NO